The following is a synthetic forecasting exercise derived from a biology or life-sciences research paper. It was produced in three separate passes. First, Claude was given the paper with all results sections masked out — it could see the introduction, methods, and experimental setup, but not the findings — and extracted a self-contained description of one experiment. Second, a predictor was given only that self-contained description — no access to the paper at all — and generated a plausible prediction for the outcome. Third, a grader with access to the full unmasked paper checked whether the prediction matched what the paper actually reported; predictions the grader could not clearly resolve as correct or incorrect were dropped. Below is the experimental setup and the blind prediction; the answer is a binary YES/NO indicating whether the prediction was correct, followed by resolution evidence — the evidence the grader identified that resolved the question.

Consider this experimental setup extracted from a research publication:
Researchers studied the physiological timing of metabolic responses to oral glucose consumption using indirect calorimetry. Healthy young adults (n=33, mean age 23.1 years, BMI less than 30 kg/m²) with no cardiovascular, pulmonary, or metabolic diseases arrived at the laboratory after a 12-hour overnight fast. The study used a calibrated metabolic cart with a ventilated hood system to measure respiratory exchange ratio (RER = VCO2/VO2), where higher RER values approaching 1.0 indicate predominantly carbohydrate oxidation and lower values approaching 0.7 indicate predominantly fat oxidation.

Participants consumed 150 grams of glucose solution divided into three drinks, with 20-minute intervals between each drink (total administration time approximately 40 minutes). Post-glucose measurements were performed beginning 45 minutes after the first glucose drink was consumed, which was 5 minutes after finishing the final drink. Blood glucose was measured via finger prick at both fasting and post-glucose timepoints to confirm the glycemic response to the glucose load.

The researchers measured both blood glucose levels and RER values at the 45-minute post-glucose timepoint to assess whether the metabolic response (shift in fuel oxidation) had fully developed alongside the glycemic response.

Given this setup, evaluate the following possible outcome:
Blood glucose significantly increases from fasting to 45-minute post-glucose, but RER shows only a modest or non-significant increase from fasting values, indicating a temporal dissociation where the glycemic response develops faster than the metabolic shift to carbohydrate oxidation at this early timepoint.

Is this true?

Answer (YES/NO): NO